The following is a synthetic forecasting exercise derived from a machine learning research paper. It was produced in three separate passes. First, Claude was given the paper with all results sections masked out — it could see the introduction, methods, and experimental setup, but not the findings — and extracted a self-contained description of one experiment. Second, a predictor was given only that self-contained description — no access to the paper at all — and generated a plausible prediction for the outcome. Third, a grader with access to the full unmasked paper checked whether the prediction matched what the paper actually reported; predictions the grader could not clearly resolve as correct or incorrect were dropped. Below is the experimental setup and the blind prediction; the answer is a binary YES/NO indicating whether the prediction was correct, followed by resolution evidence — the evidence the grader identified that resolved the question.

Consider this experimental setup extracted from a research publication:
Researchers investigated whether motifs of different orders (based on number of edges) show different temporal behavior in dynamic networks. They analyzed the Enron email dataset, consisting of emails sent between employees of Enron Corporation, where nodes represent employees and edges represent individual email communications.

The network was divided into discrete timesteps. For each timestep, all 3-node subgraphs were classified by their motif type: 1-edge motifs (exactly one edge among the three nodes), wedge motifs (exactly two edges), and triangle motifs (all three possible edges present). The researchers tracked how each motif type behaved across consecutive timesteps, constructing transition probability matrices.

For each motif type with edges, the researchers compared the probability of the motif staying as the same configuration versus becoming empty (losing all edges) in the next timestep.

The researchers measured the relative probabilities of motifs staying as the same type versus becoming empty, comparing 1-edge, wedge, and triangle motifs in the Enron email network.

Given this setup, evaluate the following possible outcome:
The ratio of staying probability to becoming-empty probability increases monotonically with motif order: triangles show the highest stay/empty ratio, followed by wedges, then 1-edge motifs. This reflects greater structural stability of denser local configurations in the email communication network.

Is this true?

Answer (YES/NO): NO